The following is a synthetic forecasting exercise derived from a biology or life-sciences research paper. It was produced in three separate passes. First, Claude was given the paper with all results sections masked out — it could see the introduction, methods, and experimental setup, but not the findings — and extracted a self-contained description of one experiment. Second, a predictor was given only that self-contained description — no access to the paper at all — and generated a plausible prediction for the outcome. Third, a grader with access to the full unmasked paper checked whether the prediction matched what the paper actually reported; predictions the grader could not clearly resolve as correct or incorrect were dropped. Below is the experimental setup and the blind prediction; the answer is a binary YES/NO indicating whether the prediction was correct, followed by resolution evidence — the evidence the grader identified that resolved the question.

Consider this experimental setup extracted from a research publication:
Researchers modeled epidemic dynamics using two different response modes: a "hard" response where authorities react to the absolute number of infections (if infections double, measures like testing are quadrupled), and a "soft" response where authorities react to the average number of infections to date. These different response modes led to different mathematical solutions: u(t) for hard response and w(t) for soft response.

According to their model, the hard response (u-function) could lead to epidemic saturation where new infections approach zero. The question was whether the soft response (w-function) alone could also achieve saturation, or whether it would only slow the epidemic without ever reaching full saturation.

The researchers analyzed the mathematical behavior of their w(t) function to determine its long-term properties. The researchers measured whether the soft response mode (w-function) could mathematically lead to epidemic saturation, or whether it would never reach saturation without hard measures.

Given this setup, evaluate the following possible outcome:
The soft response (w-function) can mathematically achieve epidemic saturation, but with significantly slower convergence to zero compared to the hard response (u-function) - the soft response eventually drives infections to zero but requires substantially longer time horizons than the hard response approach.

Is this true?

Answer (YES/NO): NO